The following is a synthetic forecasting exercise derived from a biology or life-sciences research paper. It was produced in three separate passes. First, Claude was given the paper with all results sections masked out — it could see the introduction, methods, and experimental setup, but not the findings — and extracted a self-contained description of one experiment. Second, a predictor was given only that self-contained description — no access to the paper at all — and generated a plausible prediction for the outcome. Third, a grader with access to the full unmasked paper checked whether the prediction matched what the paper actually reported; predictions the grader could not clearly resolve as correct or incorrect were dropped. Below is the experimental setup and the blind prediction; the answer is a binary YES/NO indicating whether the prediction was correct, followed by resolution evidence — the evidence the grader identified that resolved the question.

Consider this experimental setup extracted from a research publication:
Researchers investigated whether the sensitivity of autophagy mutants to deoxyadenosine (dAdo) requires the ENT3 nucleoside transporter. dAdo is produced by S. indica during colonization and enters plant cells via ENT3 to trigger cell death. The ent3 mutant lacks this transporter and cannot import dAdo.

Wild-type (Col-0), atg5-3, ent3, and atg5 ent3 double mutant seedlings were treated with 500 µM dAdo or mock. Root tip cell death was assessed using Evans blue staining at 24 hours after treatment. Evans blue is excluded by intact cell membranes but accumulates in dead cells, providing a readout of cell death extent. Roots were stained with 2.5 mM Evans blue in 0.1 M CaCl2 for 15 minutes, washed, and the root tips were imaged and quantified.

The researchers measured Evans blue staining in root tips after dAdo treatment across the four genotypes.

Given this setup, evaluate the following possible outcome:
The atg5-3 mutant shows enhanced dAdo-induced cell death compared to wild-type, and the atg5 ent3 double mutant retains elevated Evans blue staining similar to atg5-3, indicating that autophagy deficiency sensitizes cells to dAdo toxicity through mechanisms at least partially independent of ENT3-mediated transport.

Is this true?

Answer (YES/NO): NO